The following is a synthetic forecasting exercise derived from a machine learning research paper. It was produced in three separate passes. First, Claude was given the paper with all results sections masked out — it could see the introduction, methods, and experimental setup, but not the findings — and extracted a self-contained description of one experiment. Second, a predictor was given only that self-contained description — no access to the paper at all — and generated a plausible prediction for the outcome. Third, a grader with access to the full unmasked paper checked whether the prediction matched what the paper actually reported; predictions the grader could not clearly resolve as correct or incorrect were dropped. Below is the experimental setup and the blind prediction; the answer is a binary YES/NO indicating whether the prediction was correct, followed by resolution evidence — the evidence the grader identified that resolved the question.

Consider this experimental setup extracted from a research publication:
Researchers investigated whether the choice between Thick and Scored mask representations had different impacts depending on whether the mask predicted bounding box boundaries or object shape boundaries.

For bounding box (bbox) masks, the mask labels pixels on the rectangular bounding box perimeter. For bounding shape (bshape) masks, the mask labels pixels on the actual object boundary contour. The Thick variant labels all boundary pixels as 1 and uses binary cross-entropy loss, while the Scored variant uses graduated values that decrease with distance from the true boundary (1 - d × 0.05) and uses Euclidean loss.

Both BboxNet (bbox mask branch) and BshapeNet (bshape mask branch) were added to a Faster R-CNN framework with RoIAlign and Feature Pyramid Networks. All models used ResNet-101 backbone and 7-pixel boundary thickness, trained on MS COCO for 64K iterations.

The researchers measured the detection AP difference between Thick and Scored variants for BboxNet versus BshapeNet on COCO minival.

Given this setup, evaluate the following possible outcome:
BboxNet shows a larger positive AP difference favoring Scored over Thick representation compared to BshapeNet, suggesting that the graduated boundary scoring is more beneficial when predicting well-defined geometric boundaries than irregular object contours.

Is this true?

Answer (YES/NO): NO